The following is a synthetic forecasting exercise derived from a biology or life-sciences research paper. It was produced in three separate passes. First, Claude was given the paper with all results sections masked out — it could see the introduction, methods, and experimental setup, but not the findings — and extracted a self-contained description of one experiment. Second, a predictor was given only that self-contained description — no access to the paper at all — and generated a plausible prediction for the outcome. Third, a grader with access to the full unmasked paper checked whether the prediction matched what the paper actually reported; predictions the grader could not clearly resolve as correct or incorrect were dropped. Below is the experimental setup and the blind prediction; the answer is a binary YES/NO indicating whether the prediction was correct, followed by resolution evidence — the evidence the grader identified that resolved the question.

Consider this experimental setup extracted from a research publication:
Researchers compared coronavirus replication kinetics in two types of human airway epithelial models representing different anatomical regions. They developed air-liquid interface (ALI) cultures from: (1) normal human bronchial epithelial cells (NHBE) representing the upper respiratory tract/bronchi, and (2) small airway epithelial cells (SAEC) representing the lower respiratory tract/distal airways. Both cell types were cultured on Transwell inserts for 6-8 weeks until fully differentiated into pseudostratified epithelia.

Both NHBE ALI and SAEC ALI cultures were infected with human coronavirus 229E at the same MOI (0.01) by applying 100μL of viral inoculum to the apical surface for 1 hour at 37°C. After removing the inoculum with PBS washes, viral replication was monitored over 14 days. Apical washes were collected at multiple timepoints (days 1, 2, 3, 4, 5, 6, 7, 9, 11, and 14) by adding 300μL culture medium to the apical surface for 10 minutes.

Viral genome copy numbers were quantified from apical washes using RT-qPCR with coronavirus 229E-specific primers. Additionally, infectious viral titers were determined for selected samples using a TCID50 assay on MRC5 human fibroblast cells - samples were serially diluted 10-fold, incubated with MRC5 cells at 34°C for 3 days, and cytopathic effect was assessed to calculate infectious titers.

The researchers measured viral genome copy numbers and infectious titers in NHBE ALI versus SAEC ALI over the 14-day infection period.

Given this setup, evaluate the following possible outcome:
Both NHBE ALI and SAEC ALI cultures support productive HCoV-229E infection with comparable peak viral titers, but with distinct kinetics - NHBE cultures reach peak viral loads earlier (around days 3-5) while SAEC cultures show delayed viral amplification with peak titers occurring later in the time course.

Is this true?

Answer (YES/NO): NO